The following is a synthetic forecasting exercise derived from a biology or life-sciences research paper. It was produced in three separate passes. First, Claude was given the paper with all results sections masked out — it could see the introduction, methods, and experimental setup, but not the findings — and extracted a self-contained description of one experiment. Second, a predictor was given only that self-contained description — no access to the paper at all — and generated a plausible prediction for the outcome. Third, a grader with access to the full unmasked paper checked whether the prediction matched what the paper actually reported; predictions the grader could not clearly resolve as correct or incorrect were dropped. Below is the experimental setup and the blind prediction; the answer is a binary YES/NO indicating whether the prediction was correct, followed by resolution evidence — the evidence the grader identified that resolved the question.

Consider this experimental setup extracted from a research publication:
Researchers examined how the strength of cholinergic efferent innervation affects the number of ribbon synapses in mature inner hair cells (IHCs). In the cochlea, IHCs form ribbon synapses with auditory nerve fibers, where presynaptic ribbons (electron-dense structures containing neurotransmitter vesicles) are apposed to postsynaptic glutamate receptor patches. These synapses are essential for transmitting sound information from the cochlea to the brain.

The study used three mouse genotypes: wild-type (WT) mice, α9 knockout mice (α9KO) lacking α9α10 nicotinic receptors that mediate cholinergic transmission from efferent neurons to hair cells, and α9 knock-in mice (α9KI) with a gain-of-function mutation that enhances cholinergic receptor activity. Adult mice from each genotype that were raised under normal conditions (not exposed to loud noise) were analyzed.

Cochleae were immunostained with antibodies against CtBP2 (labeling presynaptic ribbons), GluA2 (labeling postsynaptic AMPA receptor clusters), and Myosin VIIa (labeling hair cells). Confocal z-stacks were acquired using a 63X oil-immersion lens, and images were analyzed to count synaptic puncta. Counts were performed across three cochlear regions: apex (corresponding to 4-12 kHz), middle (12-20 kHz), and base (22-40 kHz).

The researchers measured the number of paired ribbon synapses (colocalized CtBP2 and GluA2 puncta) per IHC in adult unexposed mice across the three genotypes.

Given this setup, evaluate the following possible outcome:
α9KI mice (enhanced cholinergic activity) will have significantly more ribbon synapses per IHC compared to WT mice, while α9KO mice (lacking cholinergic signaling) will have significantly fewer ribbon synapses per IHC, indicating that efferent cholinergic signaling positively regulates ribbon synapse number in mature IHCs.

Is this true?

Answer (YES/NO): NO